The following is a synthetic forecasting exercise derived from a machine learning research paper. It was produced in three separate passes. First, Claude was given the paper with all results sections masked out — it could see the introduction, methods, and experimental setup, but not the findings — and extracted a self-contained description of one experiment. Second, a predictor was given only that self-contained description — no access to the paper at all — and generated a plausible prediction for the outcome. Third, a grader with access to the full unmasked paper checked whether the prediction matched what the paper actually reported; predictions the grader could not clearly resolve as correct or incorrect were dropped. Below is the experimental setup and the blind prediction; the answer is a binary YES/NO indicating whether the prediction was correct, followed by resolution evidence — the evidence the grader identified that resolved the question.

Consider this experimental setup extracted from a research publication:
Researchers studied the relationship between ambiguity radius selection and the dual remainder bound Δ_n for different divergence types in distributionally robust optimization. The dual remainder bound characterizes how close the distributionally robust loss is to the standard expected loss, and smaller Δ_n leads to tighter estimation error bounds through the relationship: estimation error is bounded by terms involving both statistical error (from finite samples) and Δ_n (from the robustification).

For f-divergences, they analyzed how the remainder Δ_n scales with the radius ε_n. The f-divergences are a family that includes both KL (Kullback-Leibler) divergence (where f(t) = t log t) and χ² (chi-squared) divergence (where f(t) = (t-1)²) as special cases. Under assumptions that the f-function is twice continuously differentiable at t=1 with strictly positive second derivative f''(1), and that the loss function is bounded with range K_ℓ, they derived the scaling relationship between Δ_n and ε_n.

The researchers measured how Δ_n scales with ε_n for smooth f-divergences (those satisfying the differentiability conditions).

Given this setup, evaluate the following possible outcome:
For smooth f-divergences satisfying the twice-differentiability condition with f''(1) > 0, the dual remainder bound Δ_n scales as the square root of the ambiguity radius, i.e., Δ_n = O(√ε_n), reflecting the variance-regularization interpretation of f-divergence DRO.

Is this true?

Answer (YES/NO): YES